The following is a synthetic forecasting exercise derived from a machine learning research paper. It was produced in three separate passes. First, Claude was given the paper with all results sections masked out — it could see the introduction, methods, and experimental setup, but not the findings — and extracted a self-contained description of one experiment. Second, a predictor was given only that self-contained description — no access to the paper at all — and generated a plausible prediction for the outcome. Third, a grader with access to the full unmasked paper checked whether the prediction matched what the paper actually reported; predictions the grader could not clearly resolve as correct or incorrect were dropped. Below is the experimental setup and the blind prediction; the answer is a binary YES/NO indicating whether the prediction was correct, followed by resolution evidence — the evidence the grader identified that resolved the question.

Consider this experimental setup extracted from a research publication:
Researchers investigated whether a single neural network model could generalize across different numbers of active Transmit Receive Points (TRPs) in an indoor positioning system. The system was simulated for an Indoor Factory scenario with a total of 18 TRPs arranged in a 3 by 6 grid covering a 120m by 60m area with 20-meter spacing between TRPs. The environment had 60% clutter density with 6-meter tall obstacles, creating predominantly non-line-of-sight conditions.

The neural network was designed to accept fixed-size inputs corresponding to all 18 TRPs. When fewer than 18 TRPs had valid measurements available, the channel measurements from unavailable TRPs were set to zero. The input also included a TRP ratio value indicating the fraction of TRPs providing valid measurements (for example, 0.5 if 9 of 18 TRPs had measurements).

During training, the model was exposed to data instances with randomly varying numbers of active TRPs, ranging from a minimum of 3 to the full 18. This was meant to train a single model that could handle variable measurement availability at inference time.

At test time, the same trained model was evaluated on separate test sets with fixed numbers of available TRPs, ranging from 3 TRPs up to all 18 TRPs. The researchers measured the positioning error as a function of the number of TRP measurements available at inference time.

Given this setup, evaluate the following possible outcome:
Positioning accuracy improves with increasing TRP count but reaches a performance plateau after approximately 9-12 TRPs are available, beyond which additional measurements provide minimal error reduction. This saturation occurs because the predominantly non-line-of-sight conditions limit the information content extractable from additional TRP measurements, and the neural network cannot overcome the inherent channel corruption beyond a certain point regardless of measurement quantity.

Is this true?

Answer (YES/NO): NO